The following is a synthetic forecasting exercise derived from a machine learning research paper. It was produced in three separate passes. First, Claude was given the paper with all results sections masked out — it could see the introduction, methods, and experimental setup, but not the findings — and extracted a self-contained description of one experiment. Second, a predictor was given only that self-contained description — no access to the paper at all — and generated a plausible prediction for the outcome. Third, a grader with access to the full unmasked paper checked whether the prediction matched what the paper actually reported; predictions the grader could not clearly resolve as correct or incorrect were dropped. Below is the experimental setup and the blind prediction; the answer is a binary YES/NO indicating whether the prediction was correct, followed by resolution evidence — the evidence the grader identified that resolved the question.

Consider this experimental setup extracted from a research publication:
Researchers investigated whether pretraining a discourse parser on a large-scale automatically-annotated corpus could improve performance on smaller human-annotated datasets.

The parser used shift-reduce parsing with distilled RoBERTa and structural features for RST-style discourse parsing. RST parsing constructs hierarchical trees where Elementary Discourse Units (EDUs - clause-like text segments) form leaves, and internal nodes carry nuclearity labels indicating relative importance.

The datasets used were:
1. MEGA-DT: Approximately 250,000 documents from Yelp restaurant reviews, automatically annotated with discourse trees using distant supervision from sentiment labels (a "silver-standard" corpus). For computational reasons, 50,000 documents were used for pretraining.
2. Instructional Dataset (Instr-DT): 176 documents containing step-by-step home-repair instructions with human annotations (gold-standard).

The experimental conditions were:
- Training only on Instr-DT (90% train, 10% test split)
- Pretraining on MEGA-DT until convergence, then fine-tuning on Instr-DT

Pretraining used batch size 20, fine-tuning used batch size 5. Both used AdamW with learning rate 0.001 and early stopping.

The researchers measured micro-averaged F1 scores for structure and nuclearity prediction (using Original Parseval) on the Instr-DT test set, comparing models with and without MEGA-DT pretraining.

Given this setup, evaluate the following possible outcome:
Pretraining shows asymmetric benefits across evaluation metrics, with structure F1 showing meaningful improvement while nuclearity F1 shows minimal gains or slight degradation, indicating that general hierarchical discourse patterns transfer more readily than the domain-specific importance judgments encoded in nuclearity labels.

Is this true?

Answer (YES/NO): NO